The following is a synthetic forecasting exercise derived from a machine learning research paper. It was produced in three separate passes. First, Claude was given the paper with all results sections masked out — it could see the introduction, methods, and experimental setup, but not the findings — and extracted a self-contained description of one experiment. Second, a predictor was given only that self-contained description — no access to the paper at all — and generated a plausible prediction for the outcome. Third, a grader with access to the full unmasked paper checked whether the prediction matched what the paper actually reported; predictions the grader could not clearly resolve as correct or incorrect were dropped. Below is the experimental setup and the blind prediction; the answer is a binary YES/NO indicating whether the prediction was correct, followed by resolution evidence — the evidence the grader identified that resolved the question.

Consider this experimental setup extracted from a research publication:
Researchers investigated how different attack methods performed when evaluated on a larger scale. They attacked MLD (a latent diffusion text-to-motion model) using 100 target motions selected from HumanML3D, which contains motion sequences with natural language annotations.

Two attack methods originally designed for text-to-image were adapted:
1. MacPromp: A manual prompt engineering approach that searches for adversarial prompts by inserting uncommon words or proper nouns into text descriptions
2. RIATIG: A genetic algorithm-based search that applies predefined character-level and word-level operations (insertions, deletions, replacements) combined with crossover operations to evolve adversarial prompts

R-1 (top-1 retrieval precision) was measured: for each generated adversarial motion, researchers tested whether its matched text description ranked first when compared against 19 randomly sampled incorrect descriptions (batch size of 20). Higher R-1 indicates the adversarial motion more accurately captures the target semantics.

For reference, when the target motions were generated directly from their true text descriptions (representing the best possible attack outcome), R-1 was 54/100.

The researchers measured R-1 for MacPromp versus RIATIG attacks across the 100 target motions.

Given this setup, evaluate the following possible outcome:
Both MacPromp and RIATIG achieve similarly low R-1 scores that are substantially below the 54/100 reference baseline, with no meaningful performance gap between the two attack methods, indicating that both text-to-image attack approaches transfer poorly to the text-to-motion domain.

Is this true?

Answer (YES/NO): YES